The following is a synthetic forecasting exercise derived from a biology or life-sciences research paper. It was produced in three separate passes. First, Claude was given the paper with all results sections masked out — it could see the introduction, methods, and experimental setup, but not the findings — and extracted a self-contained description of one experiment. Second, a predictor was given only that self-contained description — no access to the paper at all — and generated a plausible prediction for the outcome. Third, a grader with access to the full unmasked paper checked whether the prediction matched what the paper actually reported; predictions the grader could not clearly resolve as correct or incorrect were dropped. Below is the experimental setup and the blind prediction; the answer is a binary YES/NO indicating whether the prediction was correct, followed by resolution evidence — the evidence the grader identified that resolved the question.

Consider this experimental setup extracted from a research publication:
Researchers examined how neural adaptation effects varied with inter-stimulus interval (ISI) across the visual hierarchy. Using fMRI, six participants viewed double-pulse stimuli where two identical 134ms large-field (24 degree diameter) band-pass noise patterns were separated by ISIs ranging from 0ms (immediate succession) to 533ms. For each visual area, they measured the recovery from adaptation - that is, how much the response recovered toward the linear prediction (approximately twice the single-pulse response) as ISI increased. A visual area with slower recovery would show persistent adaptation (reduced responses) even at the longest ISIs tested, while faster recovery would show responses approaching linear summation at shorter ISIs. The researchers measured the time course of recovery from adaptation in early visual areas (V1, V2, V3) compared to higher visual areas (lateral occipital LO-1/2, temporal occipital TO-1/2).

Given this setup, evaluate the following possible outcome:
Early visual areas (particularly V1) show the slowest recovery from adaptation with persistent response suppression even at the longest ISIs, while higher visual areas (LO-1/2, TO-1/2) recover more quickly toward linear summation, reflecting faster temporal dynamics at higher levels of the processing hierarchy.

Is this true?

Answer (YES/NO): NO